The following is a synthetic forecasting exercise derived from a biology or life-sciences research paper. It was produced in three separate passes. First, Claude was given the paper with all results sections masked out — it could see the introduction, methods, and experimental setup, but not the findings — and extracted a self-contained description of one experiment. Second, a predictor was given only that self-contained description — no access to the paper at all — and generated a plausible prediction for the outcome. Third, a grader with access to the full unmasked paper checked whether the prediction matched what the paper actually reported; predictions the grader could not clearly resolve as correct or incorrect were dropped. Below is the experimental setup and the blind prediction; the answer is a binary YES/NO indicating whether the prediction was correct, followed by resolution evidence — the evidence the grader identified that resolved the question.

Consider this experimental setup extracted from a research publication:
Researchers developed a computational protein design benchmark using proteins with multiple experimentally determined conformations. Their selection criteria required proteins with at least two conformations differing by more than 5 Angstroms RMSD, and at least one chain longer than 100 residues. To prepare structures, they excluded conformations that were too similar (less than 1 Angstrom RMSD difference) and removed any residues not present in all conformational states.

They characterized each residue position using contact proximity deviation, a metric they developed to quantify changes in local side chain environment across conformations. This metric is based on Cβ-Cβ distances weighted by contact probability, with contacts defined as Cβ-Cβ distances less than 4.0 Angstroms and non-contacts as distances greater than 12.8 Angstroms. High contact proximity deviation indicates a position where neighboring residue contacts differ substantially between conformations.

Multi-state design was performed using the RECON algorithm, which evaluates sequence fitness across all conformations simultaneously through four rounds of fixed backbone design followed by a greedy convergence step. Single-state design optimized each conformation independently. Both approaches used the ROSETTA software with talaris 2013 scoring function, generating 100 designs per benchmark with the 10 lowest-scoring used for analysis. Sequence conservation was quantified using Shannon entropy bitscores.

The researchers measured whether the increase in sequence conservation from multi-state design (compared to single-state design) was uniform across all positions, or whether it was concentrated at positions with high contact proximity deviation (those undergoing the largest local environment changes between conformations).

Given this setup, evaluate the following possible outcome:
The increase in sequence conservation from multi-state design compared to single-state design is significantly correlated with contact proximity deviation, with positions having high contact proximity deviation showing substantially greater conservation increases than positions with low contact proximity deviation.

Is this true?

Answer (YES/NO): YES